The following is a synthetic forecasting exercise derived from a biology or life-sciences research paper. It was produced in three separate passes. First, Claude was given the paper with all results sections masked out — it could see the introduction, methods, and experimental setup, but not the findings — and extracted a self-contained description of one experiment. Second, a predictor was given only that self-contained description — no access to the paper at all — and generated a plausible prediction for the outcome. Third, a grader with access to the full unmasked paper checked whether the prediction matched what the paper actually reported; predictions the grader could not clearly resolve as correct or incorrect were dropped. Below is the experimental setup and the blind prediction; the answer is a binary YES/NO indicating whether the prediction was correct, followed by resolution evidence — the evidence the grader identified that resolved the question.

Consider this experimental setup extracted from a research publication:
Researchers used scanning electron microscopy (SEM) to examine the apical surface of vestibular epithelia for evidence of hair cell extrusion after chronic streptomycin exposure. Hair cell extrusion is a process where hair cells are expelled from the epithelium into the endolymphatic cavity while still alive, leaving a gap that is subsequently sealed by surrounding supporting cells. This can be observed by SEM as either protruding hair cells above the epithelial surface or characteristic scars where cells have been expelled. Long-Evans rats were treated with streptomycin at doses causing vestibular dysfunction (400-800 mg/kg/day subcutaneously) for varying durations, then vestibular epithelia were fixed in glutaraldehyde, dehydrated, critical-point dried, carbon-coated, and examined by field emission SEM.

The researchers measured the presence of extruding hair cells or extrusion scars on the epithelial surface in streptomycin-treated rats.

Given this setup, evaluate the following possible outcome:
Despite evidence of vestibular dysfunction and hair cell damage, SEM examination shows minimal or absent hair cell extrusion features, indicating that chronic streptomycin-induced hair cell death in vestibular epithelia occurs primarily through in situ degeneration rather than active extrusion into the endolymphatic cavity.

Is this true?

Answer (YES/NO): NO